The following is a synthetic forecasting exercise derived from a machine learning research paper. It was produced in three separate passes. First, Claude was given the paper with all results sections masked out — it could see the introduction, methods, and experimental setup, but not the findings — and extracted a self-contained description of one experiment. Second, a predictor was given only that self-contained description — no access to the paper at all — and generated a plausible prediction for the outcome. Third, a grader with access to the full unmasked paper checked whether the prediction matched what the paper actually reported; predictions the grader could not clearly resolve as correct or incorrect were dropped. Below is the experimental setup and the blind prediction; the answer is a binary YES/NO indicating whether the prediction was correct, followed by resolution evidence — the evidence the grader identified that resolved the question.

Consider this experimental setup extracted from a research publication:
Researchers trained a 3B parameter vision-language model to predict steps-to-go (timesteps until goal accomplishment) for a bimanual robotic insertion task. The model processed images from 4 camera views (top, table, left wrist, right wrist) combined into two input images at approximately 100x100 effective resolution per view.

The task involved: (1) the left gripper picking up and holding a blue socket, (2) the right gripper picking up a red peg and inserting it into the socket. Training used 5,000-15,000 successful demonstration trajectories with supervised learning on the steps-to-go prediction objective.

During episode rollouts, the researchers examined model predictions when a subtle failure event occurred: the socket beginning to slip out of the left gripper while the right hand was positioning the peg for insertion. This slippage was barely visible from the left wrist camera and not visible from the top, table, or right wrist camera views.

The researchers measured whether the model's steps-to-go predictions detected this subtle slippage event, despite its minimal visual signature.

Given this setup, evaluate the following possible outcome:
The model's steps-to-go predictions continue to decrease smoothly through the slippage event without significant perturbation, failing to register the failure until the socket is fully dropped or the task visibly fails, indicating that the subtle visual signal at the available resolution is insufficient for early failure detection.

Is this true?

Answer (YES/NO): NO